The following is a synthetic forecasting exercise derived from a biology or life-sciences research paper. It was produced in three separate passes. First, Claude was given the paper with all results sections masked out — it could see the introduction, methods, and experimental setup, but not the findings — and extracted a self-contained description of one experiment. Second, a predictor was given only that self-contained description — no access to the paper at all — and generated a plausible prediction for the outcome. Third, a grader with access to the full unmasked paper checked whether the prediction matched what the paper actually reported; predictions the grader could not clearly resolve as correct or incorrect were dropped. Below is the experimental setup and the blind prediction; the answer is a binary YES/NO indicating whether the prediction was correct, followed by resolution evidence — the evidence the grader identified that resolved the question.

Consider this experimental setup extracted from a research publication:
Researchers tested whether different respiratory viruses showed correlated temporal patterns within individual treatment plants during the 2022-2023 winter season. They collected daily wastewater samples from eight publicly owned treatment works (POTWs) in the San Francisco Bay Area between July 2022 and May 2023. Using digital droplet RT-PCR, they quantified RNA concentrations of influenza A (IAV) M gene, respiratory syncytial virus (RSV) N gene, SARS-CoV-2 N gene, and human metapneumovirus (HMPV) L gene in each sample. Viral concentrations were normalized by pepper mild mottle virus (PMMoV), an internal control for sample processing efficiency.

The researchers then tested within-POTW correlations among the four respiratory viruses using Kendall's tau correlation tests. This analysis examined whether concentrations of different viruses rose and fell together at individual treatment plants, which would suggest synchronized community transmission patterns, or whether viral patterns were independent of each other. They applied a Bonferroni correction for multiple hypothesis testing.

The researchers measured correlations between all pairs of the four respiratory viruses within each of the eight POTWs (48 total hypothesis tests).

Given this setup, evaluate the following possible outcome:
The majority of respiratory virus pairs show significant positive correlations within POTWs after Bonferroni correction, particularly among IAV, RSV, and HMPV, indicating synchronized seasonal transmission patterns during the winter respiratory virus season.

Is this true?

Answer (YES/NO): NO